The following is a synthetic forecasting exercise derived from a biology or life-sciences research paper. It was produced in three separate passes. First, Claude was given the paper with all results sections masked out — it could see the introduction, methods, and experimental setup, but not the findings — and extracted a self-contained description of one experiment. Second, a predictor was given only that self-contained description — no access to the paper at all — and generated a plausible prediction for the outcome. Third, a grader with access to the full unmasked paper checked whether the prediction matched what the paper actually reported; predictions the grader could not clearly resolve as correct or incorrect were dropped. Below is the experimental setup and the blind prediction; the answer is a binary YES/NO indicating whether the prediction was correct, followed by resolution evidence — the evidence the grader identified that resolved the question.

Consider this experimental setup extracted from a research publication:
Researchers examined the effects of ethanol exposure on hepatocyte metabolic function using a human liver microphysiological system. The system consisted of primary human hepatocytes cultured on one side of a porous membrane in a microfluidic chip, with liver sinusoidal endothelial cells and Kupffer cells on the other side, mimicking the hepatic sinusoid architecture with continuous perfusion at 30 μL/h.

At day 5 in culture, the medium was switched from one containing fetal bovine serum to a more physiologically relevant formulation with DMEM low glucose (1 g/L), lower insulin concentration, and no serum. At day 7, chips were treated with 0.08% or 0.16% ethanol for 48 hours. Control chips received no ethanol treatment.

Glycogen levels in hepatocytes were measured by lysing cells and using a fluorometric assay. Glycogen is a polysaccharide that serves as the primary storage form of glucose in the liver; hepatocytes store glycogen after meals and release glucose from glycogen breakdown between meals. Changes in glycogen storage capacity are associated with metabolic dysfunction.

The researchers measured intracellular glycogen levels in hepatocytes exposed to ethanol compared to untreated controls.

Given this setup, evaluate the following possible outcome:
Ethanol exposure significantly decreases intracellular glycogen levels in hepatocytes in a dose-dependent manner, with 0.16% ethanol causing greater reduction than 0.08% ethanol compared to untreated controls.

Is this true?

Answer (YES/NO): NO